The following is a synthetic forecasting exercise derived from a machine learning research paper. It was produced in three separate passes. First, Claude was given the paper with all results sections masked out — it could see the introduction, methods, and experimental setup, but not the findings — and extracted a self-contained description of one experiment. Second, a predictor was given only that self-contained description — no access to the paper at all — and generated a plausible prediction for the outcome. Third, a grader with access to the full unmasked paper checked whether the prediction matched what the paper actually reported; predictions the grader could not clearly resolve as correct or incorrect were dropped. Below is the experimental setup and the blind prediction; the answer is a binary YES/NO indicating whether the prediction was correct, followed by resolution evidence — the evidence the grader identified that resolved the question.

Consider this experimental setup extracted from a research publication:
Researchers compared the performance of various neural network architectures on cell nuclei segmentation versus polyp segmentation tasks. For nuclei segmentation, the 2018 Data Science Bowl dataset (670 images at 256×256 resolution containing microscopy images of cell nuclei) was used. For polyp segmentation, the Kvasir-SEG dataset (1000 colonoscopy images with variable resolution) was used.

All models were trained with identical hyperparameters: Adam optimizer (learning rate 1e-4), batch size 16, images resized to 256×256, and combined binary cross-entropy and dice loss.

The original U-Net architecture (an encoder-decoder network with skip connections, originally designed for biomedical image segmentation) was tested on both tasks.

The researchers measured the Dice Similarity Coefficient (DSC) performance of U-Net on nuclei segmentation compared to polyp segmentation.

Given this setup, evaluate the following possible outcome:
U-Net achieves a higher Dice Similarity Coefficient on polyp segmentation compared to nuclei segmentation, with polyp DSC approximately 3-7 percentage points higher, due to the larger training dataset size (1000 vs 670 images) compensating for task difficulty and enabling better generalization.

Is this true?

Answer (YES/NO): NO